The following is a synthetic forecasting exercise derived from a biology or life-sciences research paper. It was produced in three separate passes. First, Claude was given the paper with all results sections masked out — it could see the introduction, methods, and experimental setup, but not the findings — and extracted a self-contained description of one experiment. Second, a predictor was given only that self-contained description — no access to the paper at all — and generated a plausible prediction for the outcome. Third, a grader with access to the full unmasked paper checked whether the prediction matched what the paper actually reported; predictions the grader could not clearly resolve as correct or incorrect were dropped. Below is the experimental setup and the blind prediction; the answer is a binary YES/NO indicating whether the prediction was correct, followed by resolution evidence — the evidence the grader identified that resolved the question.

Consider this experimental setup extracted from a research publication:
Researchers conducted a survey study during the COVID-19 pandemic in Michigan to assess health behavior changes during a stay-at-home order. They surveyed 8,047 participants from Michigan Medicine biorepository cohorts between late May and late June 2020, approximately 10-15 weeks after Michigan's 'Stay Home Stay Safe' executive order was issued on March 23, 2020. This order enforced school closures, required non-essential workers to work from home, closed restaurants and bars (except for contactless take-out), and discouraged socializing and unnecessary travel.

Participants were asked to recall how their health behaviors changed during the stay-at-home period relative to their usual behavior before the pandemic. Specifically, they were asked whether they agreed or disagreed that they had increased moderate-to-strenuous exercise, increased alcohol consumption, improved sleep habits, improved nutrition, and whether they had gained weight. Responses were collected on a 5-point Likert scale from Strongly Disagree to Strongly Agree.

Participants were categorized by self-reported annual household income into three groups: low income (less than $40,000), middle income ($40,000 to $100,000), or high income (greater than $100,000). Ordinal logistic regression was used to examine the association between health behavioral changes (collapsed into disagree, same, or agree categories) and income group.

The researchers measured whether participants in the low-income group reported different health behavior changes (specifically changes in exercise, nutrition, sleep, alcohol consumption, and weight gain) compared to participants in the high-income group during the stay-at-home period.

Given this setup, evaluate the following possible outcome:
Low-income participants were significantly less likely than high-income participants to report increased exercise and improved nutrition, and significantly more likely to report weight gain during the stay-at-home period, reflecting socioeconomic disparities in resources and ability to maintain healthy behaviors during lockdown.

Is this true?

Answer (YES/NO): YES